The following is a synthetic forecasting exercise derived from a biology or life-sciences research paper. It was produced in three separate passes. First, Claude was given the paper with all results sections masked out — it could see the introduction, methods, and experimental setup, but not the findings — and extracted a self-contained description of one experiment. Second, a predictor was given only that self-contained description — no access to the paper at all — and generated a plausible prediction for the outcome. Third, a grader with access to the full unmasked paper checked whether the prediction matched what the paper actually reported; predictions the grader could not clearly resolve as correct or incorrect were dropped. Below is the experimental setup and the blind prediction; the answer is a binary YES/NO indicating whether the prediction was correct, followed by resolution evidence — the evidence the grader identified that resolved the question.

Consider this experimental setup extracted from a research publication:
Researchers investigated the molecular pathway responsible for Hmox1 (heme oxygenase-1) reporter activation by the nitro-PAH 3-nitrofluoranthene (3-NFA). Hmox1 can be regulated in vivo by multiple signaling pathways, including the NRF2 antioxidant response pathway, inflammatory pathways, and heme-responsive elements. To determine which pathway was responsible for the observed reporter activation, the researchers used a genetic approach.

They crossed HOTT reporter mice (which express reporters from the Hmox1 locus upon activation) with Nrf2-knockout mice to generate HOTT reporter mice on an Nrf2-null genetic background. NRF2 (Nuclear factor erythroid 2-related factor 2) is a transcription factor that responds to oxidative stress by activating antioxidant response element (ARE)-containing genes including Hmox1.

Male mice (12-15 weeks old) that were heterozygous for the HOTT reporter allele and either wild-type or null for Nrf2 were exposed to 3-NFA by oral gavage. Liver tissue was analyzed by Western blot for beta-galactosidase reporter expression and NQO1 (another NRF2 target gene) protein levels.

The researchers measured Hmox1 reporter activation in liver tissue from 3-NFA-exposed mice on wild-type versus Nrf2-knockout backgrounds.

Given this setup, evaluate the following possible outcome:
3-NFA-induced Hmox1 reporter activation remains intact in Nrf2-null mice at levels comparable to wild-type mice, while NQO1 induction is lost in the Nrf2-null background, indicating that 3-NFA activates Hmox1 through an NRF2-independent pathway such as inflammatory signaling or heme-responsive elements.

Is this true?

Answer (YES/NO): NO